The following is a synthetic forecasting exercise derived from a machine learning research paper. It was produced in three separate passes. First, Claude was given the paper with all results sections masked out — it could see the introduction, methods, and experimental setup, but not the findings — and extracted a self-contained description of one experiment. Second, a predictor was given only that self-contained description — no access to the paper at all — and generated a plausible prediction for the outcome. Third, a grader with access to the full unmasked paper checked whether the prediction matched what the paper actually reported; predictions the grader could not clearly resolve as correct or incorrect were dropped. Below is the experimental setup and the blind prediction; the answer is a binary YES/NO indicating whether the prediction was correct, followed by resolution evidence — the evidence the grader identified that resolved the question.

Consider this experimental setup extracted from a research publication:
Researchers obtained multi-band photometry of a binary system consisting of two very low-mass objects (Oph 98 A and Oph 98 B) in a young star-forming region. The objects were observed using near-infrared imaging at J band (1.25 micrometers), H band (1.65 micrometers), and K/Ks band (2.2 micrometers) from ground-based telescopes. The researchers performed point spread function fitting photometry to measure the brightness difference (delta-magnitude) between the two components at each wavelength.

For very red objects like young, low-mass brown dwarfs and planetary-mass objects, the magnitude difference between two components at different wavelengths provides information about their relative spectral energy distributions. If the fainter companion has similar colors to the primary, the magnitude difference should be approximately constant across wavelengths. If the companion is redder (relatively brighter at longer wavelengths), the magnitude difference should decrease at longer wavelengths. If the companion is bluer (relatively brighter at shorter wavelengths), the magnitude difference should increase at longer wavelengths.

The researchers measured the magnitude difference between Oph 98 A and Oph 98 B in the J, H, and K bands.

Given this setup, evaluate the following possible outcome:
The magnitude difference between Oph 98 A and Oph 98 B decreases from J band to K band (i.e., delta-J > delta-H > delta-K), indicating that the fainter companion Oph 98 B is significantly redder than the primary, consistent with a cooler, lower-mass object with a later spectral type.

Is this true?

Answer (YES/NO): YES